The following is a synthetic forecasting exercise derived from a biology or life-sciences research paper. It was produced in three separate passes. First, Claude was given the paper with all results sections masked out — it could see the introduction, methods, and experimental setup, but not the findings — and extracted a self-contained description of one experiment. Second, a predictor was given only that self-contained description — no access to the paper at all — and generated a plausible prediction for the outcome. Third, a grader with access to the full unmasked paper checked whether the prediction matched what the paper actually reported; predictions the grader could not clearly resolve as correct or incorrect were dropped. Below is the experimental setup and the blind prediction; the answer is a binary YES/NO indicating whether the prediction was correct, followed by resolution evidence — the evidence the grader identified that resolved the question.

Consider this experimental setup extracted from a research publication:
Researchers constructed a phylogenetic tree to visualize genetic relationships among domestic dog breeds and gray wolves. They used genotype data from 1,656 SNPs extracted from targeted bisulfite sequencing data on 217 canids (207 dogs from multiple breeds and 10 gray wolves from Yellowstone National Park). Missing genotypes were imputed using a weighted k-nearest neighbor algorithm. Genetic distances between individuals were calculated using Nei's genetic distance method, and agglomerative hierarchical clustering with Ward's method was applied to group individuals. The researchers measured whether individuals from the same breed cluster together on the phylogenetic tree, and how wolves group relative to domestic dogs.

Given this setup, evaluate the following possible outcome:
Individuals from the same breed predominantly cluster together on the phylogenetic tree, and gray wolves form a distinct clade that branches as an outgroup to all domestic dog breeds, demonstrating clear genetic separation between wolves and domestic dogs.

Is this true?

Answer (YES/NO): YES